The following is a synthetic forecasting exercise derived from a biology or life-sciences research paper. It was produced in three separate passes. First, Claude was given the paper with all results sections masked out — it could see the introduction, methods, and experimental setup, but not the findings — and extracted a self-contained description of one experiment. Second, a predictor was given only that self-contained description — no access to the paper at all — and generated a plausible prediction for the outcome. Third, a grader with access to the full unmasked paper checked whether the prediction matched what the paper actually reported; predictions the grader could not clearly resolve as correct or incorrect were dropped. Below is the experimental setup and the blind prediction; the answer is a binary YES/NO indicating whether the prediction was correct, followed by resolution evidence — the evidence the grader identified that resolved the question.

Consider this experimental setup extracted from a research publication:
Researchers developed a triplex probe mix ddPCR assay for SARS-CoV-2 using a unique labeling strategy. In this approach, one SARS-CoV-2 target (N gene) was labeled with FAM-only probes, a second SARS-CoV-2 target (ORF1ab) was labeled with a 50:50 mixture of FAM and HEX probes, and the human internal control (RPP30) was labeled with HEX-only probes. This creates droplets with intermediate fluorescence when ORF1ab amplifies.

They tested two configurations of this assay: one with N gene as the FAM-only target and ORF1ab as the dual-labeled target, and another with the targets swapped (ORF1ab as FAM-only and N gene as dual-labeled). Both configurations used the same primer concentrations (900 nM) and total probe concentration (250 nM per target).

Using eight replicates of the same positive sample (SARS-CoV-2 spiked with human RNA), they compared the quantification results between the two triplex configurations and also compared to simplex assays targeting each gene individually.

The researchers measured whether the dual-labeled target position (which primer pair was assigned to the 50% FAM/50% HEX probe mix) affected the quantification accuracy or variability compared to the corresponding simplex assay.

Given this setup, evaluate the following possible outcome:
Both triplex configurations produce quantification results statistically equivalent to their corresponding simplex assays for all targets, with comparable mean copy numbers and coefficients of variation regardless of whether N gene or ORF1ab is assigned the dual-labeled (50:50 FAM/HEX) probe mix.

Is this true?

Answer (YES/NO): YES